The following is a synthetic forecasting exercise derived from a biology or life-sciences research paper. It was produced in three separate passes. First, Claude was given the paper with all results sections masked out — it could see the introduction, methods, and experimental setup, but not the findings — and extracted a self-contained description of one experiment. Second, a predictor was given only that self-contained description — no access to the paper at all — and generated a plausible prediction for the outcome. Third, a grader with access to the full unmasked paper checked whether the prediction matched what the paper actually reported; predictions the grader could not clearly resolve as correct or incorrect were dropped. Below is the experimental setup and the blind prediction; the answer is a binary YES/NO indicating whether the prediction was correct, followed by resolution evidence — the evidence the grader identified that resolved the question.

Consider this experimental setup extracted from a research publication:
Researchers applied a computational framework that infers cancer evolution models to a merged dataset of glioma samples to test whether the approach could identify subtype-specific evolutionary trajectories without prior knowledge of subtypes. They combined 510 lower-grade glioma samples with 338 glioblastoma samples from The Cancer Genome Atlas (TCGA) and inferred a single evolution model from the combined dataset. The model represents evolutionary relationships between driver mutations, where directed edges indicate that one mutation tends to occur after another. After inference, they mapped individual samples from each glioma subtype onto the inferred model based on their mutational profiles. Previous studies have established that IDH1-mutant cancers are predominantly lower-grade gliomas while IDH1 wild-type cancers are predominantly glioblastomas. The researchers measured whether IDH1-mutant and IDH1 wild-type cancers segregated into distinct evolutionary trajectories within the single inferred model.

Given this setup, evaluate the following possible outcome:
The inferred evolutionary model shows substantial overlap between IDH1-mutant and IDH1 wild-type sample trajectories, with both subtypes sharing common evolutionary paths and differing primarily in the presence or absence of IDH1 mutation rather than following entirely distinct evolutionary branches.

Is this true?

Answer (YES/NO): NO